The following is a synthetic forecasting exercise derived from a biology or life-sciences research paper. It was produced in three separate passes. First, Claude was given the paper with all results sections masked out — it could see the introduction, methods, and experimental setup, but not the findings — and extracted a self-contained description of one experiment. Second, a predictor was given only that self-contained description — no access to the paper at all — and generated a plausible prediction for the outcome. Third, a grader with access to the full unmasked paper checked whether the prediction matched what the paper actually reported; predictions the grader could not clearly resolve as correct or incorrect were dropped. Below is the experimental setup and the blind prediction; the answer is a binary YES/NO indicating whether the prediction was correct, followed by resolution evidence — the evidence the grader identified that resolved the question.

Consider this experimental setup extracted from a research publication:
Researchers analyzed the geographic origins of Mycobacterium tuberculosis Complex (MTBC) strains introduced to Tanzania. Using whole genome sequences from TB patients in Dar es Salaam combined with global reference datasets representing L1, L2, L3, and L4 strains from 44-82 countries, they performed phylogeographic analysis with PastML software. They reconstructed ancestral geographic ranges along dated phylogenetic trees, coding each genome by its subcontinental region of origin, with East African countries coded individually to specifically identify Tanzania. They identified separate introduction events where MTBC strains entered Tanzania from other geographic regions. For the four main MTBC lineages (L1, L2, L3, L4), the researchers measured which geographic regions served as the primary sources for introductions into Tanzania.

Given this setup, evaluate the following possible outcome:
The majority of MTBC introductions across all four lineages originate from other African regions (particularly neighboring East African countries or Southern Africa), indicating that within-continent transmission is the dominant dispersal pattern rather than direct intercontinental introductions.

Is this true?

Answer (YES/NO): NO